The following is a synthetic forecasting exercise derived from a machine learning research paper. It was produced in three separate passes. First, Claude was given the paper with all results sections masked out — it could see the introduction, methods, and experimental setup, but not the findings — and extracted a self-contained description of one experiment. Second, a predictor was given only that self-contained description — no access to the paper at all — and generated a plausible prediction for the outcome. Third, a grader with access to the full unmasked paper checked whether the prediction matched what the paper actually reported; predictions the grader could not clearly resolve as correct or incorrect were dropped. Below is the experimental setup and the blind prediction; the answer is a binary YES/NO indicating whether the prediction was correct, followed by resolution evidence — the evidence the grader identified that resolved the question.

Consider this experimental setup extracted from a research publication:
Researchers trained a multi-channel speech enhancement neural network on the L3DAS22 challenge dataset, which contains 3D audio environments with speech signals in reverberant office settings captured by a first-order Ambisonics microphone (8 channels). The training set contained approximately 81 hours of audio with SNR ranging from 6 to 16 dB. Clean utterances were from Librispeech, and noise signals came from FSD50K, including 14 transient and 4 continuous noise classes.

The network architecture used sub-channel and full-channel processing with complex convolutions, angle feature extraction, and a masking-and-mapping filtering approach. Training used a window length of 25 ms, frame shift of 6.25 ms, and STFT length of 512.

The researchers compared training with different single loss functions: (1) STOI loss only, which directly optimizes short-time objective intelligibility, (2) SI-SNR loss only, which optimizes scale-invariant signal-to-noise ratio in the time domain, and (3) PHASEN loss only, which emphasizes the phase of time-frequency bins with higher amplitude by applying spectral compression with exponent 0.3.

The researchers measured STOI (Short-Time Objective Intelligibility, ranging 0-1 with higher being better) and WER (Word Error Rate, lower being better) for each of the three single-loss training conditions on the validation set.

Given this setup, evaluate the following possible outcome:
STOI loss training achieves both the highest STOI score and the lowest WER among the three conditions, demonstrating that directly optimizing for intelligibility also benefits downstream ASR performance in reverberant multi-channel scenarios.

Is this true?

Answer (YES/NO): NO